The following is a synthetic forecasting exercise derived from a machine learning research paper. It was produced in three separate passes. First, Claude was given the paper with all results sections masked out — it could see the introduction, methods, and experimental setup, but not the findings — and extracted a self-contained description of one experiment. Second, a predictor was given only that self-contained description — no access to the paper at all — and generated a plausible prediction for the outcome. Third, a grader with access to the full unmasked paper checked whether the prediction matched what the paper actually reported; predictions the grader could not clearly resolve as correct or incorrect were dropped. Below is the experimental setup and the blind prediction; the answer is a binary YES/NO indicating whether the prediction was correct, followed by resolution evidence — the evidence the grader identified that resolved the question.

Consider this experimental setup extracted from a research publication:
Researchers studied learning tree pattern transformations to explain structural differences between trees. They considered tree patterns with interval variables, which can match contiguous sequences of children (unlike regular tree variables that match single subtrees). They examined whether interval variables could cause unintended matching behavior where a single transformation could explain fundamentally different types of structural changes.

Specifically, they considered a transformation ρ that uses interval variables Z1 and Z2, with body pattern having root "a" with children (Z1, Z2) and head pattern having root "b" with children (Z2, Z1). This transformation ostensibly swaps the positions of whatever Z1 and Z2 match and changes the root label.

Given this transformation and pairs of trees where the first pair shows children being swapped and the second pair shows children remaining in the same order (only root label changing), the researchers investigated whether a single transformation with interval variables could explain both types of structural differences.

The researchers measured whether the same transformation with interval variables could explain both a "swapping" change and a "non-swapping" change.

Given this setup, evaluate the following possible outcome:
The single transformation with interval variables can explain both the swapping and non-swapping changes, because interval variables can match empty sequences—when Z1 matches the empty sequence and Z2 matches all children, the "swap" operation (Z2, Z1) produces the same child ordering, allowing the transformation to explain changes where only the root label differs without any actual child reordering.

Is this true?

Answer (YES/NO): YES